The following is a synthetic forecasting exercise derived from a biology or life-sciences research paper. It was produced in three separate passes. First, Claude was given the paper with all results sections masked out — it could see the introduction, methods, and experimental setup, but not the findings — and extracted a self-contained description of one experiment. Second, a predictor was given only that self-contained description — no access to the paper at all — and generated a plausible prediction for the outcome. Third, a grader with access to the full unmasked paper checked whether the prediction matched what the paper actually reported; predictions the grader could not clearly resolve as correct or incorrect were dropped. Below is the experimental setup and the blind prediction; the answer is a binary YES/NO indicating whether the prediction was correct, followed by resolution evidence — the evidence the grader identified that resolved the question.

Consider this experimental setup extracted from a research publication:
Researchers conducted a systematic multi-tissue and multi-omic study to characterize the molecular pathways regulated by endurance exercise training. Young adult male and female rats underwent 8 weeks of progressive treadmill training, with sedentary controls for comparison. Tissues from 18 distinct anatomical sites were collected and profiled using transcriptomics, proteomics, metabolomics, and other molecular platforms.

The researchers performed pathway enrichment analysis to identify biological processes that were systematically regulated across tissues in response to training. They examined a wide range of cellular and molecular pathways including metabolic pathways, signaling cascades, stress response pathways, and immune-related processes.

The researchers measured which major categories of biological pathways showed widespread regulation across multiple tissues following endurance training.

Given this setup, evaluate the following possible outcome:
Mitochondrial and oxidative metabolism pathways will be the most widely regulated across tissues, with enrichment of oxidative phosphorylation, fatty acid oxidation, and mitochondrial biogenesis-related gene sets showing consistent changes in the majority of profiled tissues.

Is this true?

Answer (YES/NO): NO